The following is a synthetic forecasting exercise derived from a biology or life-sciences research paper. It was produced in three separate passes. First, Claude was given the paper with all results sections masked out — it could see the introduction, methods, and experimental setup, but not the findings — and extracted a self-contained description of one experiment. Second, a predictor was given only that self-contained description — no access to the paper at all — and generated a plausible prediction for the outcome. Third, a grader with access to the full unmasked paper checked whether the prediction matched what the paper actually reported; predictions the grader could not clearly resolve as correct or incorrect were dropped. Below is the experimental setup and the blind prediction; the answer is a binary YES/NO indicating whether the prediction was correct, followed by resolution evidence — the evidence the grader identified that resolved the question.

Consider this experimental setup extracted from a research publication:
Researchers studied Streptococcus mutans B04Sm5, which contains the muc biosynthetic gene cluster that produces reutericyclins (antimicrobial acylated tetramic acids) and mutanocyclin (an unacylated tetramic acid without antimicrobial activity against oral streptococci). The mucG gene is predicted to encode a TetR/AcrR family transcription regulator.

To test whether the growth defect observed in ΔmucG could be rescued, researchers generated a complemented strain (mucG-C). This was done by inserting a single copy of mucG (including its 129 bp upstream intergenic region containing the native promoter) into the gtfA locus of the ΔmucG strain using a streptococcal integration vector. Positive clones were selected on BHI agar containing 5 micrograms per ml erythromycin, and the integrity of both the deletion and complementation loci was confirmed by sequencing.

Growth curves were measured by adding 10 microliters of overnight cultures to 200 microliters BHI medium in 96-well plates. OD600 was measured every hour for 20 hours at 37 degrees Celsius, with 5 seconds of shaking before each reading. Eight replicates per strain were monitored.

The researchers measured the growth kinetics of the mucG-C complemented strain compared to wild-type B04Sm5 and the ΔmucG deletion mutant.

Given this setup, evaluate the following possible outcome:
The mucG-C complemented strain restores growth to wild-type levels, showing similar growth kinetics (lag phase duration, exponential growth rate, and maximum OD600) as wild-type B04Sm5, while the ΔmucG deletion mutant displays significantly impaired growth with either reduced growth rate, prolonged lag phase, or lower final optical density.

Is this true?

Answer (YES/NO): YES